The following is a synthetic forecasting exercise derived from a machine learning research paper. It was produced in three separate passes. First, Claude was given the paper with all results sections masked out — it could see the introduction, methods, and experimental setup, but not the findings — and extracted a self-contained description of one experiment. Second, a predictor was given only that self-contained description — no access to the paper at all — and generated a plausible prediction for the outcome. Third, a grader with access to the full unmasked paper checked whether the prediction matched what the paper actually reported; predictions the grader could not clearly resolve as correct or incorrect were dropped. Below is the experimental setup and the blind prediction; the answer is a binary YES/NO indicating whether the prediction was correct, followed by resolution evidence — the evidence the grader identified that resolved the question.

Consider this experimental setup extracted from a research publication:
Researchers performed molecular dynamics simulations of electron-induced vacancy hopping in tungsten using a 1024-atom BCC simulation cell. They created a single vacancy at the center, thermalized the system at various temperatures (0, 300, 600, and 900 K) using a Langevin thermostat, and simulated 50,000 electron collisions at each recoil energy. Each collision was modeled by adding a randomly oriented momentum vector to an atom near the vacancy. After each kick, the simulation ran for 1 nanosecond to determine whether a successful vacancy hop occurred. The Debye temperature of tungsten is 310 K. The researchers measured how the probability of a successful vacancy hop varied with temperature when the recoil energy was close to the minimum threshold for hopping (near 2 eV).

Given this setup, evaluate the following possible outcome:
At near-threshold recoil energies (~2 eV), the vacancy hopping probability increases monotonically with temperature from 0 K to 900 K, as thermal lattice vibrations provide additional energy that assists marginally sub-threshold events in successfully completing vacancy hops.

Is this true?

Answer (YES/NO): YES